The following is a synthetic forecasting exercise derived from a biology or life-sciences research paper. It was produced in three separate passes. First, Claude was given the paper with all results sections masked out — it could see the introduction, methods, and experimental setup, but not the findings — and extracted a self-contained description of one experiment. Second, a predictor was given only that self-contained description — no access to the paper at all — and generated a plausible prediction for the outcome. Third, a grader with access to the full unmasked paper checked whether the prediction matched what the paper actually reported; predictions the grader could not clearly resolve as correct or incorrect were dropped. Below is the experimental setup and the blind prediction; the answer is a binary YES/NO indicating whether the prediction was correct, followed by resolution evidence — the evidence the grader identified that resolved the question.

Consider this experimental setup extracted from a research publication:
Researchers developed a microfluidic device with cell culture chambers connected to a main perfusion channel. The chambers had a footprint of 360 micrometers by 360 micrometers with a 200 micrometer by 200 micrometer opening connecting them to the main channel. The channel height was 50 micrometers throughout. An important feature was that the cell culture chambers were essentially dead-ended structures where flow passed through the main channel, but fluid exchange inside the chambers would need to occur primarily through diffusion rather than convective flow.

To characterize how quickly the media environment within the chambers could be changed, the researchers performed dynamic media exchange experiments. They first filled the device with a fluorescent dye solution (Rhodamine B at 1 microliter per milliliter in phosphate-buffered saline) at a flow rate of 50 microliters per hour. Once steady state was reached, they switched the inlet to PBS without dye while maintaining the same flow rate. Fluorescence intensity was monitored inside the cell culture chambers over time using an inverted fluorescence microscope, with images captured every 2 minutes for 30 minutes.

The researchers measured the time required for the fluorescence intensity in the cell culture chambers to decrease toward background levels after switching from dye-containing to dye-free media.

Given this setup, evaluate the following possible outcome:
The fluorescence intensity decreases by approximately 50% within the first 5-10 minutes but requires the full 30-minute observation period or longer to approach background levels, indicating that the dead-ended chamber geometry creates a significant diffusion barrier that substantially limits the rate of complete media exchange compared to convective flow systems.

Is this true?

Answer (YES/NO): NO